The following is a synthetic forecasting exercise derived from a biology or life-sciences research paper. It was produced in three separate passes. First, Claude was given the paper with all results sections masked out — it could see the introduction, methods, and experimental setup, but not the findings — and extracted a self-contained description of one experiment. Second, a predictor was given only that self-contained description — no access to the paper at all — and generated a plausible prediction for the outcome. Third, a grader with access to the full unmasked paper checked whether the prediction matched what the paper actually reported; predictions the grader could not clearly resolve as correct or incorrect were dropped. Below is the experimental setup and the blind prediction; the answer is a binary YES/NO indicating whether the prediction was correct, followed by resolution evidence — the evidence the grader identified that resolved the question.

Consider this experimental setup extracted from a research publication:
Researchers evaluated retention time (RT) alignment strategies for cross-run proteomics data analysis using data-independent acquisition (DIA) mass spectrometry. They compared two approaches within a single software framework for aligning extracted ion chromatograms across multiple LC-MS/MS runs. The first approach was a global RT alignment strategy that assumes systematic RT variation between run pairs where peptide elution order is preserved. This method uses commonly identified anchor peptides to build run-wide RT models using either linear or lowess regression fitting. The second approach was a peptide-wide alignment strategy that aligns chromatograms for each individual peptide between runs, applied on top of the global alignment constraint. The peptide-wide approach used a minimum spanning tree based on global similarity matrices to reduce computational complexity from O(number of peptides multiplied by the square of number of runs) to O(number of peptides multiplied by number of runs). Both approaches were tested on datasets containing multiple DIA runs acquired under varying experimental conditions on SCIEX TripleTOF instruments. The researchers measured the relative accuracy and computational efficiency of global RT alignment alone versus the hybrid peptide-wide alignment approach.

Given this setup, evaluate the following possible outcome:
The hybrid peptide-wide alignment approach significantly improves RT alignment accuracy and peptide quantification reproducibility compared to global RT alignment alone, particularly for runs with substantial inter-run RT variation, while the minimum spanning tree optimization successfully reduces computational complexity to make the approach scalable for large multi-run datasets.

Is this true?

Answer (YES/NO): NO